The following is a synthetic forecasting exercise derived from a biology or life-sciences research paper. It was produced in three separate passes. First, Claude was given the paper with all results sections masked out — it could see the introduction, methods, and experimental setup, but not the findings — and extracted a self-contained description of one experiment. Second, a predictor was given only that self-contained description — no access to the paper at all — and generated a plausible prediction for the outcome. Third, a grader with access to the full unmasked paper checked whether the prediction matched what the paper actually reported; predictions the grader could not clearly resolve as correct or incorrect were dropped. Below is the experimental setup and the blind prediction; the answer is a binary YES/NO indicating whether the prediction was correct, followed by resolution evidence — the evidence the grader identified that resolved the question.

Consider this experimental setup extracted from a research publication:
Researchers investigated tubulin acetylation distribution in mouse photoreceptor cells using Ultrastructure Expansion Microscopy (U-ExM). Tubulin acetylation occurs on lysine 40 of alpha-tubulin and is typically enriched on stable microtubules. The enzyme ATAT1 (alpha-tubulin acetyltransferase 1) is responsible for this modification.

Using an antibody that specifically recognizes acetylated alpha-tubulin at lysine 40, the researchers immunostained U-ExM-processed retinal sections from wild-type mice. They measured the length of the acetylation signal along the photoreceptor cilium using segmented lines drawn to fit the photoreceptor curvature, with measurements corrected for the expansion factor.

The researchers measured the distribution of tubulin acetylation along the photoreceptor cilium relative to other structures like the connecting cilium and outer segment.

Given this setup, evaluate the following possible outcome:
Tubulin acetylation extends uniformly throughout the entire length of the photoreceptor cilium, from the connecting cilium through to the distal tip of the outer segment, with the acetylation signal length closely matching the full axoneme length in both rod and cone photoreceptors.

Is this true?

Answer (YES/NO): NO